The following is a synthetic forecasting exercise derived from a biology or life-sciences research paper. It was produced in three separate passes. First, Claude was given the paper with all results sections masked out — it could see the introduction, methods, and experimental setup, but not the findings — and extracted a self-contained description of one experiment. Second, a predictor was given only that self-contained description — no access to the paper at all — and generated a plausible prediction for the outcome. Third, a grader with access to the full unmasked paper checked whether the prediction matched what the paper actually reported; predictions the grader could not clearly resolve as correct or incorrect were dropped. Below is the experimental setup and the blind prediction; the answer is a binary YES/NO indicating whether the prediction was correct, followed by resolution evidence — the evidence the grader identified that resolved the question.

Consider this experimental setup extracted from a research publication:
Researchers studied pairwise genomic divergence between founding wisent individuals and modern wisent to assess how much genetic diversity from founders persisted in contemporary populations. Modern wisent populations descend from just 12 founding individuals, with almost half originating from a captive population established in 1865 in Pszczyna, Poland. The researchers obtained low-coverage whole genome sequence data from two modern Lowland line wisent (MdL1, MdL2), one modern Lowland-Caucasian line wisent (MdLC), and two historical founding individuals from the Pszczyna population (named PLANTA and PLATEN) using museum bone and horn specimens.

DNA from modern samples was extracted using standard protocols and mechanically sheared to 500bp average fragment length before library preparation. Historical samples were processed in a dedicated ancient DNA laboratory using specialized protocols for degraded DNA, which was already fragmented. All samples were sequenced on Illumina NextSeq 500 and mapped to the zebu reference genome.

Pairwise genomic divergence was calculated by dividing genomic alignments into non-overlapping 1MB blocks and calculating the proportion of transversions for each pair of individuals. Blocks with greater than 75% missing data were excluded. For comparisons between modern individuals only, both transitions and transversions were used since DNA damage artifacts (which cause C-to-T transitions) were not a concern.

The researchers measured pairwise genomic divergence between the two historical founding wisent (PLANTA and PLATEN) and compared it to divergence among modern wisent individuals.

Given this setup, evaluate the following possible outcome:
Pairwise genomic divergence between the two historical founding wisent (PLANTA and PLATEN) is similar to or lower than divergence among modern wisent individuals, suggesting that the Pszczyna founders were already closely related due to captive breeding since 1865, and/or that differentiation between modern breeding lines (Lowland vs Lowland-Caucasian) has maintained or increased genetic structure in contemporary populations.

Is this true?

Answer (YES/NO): YES